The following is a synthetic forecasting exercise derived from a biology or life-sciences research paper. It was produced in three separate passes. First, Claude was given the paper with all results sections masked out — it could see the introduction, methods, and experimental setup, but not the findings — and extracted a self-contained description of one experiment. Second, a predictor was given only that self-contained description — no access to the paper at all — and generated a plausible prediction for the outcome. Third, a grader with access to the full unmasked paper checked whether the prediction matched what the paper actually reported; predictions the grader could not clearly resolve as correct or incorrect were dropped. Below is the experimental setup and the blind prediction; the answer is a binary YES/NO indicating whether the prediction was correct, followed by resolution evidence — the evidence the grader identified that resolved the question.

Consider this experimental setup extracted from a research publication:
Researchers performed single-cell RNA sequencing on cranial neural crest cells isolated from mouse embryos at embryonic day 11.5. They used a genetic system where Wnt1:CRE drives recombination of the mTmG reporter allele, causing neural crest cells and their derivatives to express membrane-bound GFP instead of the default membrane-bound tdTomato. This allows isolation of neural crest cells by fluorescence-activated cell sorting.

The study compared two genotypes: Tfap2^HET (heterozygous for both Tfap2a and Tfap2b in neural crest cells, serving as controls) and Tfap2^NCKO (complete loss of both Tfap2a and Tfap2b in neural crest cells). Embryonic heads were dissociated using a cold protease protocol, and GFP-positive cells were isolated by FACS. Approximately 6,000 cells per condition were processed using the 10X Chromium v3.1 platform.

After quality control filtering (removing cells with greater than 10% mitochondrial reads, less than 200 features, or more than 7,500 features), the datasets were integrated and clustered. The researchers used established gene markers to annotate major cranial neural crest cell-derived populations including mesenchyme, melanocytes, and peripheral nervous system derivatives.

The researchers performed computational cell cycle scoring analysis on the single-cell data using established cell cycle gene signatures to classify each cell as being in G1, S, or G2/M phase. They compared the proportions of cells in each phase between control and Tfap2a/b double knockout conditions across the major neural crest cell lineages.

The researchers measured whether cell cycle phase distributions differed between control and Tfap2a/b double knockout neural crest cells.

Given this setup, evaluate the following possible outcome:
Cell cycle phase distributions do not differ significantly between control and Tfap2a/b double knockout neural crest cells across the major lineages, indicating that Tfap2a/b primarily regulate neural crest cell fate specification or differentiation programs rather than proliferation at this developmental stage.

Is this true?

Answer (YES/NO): YES